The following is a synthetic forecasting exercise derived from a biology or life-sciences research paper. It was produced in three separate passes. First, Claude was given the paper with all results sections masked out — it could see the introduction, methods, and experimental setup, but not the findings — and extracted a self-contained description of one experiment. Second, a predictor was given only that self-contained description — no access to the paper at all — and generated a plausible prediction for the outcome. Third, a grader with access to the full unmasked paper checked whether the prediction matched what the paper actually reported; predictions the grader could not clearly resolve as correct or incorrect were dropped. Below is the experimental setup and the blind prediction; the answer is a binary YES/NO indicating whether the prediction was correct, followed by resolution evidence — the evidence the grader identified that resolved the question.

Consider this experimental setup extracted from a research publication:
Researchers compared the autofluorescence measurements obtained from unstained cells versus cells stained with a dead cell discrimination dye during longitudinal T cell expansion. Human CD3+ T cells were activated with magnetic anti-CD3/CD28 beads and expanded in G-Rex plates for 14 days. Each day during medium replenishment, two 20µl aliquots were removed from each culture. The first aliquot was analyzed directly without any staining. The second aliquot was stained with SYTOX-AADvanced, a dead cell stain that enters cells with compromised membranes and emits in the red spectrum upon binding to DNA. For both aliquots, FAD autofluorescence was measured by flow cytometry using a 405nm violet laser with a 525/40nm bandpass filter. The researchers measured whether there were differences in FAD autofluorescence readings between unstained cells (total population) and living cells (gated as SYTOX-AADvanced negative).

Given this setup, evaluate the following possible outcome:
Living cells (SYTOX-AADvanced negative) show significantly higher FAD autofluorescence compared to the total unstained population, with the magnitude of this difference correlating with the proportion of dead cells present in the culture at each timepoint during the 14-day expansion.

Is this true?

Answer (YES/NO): NO